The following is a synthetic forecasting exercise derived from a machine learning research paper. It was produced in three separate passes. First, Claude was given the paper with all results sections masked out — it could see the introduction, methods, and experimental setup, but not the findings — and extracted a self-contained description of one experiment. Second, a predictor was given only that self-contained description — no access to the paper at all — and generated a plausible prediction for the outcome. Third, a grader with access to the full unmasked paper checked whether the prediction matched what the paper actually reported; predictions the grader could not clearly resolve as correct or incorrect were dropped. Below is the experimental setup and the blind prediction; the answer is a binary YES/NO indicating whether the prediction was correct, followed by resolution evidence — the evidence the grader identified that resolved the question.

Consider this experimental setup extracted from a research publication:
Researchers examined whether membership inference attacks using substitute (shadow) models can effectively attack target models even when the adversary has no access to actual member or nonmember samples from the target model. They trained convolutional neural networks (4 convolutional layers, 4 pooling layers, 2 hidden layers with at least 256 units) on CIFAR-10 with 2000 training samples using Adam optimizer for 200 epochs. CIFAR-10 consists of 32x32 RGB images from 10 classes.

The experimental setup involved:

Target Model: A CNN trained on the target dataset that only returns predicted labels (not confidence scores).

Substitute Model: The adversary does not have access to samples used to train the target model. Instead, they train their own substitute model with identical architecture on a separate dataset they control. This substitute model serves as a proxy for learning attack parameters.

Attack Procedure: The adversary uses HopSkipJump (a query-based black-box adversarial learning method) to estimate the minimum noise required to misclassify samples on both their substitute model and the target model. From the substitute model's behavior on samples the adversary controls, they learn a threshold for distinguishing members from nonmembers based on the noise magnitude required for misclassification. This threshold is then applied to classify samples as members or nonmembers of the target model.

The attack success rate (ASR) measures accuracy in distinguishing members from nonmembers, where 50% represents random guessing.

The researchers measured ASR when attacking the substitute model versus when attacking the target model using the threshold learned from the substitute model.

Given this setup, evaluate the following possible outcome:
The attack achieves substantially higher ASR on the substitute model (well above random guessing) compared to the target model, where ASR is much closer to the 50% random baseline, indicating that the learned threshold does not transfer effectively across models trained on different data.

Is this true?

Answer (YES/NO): NO